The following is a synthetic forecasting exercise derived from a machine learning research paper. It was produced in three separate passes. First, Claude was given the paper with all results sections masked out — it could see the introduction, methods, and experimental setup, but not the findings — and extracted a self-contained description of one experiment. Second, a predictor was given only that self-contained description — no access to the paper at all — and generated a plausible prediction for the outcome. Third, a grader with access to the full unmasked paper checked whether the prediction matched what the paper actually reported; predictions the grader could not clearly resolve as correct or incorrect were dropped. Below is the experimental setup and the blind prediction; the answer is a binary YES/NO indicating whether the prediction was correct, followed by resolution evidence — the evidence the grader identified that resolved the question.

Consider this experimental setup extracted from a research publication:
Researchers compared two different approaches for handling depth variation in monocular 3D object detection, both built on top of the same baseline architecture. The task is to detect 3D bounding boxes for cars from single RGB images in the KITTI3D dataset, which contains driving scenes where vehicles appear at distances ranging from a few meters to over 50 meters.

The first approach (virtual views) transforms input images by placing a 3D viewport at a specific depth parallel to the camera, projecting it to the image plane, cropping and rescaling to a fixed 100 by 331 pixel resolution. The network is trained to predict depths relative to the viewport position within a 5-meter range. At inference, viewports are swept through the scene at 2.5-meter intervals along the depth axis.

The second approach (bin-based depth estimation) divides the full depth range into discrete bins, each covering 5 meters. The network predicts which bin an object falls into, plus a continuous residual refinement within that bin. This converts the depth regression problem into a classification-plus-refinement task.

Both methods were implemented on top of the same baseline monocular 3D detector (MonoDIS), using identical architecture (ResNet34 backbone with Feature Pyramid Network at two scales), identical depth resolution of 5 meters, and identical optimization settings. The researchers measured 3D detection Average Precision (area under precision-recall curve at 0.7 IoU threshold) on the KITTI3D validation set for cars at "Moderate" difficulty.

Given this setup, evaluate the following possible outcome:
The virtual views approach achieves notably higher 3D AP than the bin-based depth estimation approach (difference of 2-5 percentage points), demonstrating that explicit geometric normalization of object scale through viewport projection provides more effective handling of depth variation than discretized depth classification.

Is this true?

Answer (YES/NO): NO